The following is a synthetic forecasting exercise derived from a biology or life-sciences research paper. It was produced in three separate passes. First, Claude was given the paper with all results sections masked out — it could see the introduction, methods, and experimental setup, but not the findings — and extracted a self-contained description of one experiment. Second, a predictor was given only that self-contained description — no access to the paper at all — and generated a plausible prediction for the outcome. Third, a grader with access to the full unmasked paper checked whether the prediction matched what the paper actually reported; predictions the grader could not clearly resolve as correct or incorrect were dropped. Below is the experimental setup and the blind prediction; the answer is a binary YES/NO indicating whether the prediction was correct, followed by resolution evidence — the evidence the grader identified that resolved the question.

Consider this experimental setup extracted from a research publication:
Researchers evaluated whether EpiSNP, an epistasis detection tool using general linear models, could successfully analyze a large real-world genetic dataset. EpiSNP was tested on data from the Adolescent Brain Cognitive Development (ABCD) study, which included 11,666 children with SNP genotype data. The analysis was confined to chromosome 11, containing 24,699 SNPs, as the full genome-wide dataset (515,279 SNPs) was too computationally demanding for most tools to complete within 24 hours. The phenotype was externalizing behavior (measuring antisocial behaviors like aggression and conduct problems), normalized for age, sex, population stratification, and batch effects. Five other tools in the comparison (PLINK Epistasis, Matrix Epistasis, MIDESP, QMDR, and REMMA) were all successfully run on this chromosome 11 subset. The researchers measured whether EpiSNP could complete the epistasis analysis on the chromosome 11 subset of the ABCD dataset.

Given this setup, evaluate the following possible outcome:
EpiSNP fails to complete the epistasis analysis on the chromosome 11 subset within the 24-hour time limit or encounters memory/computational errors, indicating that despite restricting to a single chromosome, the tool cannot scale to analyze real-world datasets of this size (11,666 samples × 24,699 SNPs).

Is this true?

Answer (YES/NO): YES